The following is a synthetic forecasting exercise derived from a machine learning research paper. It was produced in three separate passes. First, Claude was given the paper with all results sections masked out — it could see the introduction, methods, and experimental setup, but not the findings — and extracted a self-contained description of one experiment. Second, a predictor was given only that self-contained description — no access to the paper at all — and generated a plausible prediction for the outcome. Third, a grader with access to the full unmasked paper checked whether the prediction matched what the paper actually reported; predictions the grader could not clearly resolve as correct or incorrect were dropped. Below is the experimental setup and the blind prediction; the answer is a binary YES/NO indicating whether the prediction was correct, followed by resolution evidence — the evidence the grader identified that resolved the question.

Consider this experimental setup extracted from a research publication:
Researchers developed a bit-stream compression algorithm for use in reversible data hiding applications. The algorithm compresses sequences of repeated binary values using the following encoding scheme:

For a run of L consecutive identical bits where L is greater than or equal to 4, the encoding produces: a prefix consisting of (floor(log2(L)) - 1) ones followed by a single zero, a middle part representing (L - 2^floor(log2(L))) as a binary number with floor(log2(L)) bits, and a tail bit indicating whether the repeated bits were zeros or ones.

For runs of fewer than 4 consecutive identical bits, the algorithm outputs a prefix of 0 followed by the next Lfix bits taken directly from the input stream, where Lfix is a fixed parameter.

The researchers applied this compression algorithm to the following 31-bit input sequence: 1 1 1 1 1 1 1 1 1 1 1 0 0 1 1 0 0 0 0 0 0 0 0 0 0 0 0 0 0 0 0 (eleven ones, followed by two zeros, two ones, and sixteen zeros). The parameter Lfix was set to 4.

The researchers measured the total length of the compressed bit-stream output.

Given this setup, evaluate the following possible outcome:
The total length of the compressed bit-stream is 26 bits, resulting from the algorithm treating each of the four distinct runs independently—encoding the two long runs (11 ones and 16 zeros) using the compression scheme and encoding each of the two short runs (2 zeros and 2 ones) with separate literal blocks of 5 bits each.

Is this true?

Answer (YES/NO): NO